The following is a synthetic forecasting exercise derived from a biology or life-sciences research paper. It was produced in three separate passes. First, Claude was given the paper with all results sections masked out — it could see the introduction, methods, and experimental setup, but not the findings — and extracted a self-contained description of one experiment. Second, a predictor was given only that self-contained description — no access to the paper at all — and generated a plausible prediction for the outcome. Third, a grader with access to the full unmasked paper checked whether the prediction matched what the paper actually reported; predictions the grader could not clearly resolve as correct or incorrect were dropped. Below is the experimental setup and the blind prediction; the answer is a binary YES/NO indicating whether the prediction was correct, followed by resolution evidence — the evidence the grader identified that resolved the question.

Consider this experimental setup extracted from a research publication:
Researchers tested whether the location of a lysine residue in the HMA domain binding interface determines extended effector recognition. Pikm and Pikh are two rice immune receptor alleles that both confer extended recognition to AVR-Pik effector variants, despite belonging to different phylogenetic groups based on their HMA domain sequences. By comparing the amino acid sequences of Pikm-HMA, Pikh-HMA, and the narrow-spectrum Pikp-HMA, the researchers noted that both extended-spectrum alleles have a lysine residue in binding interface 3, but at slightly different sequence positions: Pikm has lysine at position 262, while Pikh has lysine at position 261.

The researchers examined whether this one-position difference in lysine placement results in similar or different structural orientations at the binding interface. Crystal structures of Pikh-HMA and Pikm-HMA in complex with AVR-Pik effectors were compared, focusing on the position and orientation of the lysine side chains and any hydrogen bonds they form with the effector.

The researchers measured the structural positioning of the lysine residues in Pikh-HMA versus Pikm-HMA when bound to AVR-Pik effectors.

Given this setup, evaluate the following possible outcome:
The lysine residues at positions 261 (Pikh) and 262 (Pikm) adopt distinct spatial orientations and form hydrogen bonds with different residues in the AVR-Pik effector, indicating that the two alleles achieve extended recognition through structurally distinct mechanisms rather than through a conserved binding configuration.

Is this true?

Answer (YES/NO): NO